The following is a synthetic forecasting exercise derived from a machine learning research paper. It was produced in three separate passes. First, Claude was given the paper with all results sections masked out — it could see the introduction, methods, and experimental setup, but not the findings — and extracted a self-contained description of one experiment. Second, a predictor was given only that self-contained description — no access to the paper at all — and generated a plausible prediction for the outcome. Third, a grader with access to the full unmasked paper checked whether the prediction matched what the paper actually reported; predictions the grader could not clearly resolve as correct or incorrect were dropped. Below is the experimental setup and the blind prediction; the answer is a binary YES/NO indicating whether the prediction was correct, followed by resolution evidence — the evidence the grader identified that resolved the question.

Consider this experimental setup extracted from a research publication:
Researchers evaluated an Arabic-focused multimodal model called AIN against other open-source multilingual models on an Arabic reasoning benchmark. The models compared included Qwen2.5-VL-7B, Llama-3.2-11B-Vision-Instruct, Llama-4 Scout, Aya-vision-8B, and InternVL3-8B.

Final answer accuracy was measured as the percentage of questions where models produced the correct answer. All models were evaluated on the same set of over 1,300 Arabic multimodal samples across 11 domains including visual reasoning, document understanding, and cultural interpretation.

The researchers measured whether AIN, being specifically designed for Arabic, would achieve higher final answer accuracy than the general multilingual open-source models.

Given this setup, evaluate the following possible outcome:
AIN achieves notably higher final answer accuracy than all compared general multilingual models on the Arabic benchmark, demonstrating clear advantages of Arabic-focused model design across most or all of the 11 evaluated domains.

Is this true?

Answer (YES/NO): NO